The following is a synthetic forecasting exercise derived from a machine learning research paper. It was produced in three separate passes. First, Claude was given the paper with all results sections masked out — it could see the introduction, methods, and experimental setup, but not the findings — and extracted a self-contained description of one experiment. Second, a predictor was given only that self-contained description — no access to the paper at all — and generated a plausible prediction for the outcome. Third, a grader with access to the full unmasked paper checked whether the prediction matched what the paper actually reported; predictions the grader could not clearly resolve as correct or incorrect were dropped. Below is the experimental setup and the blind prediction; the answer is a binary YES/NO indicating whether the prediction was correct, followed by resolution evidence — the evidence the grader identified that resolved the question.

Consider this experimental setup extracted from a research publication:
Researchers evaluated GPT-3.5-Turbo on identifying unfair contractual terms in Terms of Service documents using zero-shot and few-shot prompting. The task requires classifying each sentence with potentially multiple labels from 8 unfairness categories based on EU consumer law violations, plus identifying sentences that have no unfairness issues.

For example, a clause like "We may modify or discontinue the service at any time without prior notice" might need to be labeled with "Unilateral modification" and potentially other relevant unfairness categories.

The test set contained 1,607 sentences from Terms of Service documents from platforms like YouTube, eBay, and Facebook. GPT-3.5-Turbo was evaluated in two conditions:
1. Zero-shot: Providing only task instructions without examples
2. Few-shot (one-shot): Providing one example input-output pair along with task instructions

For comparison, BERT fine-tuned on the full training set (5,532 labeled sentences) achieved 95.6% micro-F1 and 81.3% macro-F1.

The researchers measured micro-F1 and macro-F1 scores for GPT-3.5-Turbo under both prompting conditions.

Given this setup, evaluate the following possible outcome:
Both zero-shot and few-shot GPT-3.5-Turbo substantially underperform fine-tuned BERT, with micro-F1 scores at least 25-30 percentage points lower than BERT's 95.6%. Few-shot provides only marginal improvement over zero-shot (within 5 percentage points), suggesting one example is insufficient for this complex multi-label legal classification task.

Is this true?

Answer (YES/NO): NO